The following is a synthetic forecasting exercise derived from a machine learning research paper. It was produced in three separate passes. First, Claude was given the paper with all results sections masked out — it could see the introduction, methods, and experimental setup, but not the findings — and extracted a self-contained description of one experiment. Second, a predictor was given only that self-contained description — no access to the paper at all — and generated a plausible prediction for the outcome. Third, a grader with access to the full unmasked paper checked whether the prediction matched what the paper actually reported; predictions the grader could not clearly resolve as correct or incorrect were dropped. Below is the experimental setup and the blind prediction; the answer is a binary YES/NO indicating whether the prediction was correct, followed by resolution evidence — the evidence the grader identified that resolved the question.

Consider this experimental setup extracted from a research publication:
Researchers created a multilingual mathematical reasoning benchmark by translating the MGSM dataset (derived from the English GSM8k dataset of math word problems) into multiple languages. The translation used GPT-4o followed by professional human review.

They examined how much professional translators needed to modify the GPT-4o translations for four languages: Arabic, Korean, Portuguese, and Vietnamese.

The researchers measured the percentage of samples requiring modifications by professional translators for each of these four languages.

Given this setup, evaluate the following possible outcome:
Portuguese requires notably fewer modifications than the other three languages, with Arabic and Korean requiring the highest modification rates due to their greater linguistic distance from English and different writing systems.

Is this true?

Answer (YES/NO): NO